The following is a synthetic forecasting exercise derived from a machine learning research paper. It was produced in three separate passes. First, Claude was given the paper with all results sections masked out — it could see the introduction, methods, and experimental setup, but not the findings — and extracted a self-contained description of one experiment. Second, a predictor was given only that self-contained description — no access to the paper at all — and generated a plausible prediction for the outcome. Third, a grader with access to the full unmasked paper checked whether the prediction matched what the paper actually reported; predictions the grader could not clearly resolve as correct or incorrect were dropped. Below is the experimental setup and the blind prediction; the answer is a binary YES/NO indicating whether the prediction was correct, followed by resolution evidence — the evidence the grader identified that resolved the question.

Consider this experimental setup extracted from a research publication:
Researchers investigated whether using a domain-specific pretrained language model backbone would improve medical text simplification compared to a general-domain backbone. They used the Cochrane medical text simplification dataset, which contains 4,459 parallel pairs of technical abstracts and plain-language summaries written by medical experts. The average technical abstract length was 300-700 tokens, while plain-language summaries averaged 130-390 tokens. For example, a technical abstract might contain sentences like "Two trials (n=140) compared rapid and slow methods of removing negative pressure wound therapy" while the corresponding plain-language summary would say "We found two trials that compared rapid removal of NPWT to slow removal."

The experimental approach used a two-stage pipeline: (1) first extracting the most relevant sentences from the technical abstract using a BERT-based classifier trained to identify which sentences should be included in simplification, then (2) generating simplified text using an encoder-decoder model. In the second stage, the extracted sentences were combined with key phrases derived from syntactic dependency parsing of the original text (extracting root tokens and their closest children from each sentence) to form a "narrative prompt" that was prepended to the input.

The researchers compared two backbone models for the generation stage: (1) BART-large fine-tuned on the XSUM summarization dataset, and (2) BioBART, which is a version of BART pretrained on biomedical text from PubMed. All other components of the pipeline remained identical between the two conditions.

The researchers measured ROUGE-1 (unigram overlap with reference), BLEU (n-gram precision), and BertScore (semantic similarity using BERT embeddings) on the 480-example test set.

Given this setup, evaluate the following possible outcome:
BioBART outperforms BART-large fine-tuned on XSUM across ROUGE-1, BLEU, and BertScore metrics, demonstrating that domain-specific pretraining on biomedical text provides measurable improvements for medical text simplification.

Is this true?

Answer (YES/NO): NO